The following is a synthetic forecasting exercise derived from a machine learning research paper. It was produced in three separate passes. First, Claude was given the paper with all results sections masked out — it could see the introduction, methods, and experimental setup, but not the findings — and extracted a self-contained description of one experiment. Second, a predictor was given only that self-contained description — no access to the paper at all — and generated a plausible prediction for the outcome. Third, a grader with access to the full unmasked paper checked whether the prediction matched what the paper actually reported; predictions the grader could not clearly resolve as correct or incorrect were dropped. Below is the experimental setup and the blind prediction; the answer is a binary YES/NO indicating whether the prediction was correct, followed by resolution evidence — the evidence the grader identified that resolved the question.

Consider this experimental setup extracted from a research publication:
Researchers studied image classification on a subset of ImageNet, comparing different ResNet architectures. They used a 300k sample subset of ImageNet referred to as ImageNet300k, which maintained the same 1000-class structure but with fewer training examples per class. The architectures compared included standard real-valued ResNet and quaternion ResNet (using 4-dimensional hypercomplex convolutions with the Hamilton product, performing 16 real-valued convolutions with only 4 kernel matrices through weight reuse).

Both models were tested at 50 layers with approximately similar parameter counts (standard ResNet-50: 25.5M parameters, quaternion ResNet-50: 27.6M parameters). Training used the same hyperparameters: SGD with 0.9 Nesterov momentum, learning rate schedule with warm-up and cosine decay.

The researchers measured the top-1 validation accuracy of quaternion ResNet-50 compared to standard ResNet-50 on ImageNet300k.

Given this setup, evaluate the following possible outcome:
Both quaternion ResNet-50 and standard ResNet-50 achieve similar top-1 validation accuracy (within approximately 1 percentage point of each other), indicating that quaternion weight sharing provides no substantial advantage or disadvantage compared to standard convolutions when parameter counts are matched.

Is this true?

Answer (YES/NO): NO